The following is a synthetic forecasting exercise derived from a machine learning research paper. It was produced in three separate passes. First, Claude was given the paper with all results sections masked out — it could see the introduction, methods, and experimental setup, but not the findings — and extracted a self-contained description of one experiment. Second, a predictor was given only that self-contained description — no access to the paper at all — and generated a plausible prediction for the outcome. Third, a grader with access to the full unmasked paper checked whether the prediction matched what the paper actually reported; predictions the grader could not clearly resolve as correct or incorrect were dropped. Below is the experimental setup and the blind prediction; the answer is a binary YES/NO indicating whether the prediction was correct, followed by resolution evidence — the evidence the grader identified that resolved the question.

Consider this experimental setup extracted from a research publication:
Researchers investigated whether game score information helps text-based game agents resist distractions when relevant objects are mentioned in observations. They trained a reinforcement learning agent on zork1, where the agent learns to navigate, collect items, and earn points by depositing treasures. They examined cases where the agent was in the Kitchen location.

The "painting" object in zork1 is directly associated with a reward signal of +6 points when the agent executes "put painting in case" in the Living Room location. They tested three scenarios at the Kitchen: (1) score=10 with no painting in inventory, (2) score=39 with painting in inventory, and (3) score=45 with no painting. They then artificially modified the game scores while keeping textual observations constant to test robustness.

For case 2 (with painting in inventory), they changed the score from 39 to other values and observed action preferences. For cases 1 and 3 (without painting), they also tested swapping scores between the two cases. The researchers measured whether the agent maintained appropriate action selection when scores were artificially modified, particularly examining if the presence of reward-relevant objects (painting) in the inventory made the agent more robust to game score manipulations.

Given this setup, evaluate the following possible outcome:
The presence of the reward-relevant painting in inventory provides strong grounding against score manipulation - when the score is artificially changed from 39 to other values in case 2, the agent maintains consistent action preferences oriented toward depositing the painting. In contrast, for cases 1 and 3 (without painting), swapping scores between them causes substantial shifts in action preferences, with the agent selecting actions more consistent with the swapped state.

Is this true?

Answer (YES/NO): YES